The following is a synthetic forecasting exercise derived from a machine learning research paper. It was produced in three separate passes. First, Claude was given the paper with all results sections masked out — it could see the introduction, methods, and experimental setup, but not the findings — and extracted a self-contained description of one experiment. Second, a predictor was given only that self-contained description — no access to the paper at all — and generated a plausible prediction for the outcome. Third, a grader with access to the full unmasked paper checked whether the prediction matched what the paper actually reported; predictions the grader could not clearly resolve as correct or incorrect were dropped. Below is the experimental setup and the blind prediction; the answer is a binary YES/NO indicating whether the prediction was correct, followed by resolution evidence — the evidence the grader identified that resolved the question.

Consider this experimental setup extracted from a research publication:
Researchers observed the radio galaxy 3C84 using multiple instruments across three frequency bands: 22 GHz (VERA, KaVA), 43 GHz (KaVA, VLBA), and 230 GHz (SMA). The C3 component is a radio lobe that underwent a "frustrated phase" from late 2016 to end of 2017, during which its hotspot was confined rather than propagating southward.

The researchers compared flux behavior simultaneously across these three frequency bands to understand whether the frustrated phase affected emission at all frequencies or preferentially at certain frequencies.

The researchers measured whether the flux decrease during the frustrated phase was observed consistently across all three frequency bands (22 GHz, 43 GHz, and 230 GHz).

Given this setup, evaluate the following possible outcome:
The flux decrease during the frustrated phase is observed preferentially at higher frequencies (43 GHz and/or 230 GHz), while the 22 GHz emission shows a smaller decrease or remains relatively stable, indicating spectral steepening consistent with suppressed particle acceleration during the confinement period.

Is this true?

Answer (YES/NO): NO